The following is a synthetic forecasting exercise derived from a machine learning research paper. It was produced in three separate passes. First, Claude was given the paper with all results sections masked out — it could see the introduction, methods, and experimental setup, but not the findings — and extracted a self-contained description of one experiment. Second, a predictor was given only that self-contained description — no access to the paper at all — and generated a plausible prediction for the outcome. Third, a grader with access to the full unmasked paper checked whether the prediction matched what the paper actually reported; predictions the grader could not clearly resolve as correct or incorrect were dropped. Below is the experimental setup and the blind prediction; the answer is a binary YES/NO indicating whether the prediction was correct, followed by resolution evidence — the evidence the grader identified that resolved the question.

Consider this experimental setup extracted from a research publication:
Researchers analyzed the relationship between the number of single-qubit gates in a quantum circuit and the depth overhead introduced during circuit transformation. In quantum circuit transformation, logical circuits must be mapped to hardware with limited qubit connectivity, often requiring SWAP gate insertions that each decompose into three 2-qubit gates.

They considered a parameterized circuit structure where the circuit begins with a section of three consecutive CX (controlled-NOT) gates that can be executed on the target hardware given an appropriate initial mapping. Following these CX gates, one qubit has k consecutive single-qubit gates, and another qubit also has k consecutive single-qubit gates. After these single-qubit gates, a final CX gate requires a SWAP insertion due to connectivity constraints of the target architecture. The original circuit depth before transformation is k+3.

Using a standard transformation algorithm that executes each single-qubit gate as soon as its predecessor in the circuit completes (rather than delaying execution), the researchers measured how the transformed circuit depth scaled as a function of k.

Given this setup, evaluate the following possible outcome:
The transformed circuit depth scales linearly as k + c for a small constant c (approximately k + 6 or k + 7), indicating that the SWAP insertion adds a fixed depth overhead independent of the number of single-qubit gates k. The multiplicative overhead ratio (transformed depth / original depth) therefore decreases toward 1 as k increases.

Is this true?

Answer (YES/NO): NO